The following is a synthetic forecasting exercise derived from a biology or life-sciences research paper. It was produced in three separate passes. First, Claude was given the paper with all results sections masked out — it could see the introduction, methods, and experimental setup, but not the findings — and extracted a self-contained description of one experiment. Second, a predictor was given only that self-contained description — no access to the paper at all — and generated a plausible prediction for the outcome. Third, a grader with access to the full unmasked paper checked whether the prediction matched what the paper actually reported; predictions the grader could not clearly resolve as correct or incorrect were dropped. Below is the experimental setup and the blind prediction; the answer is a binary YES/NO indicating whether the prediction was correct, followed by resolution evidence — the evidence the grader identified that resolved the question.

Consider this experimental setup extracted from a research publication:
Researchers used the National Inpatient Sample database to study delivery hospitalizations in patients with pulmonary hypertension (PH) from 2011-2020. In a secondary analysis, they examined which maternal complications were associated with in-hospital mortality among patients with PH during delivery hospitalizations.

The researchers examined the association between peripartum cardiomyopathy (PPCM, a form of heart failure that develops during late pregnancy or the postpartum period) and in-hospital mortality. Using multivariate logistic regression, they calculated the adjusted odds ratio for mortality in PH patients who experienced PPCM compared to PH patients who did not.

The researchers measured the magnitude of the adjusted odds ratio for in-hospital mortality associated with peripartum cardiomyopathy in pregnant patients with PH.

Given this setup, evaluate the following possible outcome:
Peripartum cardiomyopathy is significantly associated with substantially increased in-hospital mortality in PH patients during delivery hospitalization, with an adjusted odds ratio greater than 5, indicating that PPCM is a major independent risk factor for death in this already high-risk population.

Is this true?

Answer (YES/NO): YES